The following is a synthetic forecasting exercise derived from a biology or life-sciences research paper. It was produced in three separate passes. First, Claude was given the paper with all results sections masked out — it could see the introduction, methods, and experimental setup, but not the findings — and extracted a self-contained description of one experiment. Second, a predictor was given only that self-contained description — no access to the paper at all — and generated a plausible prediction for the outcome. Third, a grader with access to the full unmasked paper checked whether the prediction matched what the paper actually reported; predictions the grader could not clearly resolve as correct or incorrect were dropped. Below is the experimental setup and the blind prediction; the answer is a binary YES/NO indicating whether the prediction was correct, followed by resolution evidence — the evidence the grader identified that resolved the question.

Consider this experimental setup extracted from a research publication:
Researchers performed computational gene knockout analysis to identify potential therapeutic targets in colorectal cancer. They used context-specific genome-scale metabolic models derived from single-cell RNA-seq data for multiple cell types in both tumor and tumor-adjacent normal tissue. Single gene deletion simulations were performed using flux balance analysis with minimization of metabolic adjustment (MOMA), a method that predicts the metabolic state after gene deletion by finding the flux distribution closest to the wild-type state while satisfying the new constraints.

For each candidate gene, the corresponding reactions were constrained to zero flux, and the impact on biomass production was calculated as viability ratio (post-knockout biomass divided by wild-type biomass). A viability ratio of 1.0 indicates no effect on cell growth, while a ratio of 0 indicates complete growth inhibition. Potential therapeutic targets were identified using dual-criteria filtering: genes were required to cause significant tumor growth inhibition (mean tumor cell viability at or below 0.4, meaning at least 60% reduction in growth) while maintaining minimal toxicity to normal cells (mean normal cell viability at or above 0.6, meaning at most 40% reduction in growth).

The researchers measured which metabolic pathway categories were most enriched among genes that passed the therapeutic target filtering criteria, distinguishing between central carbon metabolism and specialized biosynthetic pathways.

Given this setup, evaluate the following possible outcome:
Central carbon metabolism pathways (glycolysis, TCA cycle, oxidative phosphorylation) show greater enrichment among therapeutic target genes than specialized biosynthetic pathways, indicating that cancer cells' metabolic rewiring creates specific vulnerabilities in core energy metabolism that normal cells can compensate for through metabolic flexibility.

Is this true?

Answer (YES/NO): NO